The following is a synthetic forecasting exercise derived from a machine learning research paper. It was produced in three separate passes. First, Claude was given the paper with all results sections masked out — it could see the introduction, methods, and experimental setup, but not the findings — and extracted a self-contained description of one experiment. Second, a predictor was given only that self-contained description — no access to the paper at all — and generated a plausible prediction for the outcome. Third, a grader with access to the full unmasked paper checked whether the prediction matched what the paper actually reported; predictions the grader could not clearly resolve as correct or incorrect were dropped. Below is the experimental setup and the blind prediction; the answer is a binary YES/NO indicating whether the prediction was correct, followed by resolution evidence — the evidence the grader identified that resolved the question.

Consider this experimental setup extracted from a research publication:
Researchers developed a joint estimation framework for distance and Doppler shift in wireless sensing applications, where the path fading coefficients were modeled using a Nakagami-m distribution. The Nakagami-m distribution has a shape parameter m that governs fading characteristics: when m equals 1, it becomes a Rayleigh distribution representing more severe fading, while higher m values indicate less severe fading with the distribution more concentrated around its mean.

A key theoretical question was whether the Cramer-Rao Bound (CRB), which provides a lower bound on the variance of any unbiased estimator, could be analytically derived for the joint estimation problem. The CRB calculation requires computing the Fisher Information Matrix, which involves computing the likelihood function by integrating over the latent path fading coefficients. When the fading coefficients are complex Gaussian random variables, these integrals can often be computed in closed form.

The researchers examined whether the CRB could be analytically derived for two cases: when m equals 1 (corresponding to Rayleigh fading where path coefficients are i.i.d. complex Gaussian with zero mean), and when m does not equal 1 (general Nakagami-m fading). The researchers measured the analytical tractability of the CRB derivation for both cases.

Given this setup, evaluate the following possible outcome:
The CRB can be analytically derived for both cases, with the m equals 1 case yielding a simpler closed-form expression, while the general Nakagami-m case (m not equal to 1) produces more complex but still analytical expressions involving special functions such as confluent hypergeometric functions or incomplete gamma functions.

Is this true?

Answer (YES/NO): NO